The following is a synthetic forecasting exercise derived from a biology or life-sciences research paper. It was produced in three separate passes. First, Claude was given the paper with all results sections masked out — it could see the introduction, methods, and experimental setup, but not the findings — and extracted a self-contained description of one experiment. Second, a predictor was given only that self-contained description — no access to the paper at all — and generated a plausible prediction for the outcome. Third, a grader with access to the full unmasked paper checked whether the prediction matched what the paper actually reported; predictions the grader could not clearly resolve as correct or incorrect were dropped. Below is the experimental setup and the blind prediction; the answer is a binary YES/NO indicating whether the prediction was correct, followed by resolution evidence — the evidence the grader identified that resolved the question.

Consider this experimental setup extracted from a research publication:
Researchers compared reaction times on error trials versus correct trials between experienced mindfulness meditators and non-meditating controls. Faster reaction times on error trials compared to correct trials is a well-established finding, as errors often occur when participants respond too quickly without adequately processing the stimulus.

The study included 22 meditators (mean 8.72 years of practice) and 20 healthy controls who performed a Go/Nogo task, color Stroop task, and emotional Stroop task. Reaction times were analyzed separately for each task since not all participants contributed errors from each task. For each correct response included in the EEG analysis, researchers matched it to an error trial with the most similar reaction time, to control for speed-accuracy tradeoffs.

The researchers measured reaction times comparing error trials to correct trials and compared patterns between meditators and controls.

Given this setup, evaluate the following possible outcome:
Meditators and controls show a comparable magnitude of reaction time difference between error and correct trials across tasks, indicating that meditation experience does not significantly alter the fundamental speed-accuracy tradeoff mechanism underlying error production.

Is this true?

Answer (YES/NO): NO